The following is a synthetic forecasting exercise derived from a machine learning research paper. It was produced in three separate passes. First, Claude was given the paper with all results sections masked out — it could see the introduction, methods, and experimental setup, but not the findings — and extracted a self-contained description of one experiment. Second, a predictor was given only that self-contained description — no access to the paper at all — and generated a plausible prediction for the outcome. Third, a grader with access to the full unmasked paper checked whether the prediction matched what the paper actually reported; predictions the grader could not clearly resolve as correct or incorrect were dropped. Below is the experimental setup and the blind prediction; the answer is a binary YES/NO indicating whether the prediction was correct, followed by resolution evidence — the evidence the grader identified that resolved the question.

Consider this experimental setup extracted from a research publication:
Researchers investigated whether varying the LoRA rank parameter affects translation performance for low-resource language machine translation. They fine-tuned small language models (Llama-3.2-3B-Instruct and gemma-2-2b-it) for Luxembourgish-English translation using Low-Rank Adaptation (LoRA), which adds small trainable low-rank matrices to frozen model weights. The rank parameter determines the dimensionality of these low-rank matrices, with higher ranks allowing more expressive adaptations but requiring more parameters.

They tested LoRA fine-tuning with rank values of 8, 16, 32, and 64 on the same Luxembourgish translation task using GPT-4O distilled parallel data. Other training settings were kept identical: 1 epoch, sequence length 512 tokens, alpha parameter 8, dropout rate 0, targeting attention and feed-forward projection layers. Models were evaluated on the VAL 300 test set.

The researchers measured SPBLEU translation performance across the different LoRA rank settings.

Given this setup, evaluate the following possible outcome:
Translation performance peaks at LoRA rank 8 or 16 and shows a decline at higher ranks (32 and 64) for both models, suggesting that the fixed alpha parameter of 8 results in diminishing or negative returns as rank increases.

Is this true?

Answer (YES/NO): NO